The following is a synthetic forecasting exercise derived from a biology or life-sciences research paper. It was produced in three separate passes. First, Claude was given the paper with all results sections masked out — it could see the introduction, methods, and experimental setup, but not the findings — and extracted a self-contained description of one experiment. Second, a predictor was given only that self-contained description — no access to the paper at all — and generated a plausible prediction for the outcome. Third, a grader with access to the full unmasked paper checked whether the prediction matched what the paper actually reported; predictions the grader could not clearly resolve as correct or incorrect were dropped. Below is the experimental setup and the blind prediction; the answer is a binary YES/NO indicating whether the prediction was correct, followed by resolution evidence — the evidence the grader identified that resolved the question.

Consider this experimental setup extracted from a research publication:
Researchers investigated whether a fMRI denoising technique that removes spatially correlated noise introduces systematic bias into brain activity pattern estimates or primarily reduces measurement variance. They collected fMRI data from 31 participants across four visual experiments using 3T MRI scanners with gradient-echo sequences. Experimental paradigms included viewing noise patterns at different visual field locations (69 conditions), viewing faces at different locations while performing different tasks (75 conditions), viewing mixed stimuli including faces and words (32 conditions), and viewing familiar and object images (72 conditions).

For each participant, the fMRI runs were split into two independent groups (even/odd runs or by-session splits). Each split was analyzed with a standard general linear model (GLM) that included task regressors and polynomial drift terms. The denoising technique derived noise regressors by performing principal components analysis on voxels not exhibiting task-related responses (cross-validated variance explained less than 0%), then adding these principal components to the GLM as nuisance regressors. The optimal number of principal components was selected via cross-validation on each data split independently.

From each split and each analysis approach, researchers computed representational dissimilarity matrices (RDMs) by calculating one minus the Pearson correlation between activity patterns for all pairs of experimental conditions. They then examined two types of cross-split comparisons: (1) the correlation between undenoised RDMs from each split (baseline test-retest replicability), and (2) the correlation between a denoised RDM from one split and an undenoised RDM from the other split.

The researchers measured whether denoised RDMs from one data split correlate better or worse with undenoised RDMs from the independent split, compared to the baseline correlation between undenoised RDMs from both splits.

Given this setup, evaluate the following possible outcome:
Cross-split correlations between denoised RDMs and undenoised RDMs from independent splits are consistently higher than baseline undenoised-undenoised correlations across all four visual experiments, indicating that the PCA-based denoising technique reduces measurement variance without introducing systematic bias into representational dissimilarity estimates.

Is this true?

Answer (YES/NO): YES